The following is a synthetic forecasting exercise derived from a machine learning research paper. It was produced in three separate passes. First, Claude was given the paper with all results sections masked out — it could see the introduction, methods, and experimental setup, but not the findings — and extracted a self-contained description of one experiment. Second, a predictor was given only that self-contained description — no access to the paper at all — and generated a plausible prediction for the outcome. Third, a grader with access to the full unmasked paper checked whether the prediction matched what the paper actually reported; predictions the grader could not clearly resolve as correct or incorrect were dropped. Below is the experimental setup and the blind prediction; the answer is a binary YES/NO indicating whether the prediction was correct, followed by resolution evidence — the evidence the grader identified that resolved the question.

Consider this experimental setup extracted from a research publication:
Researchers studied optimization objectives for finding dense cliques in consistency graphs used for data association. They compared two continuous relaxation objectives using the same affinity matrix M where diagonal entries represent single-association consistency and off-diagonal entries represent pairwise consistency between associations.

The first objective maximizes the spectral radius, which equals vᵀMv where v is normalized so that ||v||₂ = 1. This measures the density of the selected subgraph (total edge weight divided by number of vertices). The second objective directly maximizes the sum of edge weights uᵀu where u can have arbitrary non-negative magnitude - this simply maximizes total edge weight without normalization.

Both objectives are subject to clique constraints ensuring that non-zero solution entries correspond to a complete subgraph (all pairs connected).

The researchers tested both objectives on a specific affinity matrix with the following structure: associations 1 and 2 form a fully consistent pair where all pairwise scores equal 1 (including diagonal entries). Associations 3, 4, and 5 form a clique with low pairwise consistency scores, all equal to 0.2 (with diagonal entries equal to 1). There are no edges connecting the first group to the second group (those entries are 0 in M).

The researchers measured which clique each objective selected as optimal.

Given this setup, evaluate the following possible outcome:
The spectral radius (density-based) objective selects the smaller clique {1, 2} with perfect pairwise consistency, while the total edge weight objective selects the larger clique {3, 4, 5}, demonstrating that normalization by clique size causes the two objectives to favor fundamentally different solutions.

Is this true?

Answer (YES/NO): YES